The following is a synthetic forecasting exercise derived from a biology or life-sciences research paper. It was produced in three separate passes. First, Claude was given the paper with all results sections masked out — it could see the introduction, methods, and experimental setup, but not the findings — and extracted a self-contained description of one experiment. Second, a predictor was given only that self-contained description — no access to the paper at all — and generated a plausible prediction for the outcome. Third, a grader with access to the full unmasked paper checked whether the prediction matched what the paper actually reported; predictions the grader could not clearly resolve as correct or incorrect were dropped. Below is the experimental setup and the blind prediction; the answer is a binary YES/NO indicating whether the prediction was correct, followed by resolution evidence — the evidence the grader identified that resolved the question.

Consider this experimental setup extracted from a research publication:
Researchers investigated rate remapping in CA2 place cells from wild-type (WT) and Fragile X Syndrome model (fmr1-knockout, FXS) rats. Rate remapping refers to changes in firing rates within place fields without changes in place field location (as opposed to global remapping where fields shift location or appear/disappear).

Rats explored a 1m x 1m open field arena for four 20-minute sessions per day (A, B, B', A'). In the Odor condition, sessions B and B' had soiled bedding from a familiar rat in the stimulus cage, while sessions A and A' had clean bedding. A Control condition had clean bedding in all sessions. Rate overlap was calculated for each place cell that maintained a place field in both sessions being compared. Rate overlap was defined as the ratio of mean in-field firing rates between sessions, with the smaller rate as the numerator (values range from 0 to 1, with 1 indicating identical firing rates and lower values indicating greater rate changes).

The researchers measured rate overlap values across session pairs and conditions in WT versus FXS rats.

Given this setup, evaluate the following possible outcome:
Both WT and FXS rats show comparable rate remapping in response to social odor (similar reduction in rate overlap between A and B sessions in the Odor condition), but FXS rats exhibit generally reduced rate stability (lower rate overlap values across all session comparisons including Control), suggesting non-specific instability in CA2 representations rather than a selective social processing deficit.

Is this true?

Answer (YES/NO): NO